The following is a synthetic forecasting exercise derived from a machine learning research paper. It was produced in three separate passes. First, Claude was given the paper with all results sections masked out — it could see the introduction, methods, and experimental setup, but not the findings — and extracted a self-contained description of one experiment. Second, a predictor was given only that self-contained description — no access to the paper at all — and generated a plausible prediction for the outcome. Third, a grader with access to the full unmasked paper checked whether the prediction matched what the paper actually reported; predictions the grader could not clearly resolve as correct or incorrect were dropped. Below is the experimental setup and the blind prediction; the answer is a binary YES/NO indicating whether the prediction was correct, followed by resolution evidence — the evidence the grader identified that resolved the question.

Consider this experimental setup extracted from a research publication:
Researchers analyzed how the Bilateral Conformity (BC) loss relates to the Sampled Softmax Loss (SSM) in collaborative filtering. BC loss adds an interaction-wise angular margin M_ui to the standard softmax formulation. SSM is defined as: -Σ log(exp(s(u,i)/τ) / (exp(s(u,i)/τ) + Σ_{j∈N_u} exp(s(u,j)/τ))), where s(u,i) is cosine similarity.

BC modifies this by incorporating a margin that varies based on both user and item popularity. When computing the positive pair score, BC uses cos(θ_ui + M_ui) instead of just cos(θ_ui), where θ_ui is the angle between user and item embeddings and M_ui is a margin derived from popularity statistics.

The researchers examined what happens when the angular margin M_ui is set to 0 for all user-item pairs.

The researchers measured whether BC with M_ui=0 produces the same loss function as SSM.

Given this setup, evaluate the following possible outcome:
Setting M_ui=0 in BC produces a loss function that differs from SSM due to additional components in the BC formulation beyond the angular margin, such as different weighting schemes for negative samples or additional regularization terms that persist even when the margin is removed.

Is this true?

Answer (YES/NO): NO